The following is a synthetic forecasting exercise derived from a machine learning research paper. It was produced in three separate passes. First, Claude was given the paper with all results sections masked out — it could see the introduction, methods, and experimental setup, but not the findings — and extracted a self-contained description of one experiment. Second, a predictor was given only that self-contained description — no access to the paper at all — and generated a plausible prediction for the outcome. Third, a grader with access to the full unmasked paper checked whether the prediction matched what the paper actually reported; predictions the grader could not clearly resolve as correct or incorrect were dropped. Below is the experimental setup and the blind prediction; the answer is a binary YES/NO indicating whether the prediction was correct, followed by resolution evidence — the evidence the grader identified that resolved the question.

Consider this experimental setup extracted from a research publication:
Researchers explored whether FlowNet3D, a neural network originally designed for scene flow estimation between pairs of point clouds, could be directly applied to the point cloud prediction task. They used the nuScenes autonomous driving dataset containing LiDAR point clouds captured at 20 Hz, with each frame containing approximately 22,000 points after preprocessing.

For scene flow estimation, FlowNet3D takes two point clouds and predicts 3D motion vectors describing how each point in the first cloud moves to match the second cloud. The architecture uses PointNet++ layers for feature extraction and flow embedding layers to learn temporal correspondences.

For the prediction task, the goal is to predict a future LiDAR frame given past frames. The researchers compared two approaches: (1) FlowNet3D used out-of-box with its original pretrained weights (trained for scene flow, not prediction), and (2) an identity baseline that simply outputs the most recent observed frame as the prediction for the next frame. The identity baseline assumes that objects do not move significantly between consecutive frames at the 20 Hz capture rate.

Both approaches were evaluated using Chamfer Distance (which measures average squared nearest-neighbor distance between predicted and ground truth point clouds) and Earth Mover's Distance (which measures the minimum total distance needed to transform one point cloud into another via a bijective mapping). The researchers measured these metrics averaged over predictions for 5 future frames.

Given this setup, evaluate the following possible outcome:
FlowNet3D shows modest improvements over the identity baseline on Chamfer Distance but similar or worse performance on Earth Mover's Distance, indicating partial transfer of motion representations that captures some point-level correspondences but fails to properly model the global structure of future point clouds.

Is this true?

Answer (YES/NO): NO